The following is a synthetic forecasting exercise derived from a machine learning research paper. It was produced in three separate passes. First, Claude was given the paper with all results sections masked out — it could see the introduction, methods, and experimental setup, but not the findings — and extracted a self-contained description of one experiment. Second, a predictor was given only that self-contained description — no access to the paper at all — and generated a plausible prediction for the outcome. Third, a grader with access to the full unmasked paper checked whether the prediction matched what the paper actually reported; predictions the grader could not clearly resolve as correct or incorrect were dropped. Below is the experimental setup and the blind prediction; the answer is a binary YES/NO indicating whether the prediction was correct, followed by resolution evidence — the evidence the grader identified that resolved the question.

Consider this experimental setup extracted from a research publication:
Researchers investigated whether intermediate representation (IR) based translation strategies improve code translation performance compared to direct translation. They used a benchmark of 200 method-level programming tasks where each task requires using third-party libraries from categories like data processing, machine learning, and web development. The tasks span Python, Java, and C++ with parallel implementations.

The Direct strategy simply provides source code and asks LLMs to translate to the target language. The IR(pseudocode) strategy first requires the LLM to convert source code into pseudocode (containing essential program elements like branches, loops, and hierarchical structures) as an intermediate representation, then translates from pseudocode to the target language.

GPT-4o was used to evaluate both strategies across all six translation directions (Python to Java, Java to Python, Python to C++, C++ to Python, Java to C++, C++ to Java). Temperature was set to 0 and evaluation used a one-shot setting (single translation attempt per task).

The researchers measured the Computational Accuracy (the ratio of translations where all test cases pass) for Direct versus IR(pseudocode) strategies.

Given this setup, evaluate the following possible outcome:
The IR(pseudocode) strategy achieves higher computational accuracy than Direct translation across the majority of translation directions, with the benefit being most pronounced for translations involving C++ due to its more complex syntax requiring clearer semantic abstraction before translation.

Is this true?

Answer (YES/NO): NO